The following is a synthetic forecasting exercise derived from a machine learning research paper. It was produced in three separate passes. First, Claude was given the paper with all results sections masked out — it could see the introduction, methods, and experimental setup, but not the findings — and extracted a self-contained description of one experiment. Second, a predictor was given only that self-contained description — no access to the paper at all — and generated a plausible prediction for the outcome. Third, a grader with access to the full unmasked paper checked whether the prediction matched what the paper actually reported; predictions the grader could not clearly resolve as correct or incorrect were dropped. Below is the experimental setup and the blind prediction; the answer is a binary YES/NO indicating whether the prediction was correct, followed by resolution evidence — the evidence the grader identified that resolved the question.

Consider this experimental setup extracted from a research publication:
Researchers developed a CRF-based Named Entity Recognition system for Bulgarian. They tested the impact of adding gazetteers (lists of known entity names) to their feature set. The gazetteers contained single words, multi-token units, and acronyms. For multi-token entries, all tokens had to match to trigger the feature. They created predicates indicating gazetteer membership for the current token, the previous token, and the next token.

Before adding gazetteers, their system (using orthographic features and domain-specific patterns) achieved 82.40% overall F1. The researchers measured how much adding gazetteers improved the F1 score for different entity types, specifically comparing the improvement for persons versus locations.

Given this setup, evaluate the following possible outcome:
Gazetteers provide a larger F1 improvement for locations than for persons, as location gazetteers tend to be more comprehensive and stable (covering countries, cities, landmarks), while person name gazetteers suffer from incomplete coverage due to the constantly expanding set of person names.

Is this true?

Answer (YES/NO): NO